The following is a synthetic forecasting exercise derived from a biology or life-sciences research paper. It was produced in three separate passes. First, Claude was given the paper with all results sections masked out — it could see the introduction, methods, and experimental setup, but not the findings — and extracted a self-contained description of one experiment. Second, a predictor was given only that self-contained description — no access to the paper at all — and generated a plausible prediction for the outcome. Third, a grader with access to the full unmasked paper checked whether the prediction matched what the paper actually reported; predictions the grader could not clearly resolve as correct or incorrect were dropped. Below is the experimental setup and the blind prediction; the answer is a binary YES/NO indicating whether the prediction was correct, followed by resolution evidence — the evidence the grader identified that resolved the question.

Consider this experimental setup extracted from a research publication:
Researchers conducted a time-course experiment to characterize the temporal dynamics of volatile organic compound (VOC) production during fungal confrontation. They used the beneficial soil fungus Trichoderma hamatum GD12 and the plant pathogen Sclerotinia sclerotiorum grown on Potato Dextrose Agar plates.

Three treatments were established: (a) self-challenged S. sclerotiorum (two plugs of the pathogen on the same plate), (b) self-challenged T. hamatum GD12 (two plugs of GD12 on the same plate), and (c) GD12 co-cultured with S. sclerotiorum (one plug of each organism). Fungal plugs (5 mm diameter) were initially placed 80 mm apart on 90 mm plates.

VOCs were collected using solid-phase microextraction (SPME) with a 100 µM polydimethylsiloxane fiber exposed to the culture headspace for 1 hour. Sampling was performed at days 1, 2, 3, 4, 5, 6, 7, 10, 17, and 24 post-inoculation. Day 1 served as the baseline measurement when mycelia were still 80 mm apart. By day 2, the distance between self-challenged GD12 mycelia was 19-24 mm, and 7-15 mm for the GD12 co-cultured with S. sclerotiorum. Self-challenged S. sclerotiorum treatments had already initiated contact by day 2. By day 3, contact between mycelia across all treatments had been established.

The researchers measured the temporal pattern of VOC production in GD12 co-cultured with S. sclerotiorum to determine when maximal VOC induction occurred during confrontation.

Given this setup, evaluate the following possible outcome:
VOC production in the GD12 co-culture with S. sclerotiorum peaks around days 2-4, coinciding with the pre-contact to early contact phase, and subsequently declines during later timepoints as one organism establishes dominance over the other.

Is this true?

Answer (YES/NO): NO